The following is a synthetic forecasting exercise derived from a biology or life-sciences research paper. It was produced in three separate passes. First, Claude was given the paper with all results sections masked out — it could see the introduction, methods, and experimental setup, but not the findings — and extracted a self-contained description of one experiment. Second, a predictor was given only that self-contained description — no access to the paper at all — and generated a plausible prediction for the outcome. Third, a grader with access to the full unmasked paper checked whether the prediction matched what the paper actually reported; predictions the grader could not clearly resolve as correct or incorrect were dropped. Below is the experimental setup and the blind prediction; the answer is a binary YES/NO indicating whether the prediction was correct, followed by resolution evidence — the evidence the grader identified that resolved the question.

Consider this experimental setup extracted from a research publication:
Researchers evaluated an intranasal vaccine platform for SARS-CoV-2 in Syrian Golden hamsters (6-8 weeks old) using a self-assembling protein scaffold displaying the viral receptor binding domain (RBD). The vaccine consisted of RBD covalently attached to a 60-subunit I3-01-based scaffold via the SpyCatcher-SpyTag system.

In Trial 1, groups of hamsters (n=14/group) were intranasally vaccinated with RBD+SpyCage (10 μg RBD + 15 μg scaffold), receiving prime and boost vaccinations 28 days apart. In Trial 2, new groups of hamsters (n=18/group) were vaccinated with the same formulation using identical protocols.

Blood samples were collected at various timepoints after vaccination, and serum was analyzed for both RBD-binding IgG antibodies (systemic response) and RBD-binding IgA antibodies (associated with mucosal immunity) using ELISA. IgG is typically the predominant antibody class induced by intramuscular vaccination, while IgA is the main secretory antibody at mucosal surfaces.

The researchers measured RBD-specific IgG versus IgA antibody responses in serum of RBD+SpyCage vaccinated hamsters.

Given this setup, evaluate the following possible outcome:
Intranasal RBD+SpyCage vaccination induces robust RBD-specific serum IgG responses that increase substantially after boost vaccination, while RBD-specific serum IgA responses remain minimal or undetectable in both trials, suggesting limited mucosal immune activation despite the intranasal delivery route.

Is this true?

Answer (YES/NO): YES